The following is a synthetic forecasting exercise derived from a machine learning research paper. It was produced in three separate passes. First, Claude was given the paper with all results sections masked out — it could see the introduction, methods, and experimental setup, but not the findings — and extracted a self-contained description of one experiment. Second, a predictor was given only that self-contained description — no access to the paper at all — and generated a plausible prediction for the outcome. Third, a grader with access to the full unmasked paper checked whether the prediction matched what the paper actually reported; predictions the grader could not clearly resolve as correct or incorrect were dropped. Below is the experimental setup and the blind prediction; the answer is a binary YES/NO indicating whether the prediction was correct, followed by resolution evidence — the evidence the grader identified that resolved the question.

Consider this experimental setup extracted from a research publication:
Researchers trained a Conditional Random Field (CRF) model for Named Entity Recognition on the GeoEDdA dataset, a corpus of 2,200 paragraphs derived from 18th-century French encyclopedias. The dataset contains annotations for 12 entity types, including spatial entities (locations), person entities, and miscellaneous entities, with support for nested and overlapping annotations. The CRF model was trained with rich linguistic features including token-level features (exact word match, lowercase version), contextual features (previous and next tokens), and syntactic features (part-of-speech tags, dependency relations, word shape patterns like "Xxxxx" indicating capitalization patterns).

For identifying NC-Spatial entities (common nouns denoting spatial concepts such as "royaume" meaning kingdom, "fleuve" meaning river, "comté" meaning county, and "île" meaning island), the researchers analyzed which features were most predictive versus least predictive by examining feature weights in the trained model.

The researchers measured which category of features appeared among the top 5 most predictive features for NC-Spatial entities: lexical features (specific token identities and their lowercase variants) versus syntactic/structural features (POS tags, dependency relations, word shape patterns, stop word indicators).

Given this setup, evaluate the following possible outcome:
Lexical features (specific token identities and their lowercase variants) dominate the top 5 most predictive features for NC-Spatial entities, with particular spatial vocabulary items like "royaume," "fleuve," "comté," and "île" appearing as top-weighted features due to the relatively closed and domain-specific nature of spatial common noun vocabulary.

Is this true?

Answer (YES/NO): YES